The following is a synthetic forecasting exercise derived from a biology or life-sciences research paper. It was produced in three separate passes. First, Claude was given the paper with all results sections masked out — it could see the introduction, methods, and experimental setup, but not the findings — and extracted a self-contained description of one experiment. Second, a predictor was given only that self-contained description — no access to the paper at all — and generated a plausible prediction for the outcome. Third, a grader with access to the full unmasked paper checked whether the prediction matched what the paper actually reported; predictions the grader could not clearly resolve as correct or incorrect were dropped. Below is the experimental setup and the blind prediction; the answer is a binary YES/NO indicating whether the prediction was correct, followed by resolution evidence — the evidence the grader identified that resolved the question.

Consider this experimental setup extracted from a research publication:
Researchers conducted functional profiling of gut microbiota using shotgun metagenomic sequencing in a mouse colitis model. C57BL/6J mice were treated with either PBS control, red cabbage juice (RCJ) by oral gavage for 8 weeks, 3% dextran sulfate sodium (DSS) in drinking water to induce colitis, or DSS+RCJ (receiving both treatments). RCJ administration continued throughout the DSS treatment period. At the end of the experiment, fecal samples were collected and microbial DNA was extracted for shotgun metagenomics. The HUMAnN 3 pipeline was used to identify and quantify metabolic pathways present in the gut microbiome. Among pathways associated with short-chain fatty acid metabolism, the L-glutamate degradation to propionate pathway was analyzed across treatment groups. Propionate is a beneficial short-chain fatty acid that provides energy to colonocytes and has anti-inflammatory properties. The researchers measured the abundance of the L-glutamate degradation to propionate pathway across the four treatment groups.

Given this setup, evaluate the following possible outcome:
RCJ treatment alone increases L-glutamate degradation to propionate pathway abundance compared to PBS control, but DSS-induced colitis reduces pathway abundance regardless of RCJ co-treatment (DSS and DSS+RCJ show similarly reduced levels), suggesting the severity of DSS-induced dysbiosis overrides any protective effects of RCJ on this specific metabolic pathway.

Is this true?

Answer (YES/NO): NO